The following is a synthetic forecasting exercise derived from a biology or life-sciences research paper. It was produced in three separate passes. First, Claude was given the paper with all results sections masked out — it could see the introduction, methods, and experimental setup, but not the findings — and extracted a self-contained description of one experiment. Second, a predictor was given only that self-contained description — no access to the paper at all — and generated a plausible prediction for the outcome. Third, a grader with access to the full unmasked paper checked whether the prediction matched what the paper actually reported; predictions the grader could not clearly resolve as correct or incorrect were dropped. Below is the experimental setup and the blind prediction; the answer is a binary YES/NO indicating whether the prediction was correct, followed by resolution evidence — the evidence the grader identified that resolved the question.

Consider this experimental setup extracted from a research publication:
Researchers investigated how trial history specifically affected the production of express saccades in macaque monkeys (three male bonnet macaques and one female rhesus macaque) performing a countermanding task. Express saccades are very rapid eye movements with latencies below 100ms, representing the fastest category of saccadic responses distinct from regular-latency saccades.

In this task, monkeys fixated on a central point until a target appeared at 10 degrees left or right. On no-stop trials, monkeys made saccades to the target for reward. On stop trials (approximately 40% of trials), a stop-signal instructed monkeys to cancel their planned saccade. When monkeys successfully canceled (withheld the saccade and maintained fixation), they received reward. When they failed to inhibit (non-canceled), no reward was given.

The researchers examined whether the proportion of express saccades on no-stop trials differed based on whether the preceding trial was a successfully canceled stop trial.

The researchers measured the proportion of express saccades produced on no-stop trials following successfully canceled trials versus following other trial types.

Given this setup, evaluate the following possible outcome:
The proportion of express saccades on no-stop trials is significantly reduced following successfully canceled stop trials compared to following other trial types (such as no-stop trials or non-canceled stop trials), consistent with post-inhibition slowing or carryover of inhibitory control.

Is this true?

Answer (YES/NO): NO